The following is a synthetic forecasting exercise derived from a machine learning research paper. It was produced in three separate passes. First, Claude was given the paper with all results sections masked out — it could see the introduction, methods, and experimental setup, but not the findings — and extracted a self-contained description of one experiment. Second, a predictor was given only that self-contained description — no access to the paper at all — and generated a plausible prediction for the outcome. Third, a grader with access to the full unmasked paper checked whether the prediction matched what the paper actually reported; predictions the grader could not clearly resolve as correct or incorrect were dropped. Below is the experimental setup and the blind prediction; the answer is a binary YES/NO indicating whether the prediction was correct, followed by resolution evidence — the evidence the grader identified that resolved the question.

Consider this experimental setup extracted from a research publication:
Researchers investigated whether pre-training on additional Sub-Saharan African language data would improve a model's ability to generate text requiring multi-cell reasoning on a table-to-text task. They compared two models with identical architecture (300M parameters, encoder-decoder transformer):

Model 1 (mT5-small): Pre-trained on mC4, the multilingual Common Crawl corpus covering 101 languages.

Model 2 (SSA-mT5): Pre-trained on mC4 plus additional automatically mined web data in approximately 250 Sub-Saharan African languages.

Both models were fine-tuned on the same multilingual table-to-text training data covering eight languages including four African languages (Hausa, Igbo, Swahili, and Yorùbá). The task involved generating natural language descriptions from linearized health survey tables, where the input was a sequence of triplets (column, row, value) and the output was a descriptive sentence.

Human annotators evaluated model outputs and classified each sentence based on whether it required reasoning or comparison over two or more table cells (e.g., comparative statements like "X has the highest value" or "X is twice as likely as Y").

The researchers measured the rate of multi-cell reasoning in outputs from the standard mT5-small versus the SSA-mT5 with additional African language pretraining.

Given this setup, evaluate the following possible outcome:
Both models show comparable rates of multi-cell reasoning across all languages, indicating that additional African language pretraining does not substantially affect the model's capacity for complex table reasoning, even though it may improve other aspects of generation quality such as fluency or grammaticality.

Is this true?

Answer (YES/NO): YES